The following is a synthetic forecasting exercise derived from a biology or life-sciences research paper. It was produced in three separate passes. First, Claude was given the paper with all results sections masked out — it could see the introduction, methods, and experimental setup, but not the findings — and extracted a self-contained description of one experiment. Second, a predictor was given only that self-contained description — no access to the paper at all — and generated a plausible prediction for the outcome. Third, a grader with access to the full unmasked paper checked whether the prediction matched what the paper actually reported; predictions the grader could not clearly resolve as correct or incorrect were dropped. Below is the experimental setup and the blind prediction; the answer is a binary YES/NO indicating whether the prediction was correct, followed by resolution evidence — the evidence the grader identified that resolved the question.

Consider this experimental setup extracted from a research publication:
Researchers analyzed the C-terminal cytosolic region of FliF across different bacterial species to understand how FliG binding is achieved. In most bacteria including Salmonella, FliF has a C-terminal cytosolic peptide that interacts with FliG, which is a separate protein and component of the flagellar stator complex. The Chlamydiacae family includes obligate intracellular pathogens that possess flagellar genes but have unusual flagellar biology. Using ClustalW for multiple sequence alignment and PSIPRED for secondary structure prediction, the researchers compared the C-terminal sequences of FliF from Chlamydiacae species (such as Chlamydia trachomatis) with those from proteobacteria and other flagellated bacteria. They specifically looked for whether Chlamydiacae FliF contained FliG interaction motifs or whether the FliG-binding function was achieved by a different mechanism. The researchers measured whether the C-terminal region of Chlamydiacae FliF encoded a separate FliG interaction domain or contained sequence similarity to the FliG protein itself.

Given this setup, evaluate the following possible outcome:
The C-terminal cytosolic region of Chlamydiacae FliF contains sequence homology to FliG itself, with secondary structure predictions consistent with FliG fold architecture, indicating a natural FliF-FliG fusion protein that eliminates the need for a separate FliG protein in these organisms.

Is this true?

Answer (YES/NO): YES